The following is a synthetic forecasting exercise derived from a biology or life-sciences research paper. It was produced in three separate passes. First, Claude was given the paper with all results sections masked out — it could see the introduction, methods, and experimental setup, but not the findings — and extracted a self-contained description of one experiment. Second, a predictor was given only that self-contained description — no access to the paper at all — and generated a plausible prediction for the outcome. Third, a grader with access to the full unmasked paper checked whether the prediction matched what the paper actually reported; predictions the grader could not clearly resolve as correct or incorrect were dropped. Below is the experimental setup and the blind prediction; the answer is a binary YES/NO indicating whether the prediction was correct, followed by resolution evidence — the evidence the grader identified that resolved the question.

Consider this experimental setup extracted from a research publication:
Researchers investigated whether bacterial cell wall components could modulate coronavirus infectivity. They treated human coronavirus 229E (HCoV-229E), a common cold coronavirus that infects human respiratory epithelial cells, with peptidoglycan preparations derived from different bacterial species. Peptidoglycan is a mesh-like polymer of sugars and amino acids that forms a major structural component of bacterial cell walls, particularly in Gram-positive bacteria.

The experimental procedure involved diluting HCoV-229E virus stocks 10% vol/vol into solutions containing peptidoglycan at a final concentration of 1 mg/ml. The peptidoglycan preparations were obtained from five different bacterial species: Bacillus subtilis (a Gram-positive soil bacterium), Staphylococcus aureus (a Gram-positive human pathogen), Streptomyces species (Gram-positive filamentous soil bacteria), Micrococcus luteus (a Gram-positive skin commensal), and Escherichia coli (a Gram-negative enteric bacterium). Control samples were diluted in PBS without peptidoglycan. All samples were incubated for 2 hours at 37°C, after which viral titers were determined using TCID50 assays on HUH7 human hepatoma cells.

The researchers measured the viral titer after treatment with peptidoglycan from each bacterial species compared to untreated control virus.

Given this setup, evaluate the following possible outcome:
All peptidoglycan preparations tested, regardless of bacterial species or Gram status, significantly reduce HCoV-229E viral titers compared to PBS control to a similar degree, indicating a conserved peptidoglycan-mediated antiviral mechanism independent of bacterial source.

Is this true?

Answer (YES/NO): NO